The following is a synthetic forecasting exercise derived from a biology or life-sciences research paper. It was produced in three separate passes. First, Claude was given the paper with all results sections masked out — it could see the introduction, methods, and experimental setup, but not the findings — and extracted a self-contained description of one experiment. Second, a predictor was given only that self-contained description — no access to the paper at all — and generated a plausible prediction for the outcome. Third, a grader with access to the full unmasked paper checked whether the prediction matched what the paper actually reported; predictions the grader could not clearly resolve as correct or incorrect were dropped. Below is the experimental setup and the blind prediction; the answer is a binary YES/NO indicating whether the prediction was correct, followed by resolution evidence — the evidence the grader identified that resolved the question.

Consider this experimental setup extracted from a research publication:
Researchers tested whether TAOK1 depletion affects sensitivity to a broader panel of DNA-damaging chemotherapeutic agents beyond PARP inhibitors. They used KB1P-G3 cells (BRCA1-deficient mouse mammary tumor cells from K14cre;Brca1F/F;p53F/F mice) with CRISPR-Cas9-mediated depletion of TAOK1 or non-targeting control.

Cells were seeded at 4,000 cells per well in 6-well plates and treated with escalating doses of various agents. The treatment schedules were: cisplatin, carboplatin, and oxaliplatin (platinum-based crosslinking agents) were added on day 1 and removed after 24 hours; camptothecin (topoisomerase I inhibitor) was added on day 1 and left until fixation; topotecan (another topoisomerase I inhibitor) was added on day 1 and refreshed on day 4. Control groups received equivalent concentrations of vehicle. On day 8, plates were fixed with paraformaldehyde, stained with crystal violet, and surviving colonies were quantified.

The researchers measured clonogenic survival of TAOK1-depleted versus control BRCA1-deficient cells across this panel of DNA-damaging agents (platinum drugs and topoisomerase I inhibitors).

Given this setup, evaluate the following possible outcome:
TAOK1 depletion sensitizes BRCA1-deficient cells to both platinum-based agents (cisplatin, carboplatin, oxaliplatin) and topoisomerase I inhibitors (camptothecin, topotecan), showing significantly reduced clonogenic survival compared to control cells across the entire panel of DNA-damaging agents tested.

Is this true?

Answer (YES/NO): NO